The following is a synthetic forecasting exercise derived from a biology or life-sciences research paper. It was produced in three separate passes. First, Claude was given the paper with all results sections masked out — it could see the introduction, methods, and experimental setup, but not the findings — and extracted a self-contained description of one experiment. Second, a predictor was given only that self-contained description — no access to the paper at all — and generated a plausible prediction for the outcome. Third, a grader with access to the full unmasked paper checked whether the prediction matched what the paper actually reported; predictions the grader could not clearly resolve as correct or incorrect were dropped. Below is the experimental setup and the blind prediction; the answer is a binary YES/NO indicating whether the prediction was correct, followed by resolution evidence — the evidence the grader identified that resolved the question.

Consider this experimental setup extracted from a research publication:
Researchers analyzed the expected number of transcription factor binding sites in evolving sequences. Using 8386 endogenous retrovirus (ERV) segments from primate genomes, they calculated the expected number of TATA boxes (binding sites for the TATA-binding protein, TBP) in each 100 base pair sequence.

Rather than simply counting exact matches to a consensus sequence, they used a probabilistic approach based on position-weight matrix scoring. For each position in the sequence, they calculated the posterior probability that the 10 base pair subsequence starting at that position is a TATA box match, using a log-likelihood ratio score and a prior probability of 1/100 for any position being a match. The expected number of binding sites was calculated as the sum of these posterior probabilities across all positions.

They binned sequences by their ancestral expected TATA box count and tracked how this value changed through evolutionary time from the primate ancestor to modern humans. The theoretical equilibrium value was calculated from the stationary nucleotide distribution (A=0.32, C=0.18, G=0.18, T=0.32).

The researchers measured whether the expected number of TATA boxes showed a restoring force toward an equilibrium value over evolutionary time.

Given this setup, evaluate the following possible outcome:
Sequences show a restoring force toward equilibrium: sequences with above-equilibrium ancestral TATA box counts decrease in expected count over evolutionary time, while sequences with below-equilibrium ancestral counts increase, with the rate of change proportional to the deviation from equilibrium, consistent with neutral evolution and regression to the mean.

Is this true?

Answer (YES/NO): YES